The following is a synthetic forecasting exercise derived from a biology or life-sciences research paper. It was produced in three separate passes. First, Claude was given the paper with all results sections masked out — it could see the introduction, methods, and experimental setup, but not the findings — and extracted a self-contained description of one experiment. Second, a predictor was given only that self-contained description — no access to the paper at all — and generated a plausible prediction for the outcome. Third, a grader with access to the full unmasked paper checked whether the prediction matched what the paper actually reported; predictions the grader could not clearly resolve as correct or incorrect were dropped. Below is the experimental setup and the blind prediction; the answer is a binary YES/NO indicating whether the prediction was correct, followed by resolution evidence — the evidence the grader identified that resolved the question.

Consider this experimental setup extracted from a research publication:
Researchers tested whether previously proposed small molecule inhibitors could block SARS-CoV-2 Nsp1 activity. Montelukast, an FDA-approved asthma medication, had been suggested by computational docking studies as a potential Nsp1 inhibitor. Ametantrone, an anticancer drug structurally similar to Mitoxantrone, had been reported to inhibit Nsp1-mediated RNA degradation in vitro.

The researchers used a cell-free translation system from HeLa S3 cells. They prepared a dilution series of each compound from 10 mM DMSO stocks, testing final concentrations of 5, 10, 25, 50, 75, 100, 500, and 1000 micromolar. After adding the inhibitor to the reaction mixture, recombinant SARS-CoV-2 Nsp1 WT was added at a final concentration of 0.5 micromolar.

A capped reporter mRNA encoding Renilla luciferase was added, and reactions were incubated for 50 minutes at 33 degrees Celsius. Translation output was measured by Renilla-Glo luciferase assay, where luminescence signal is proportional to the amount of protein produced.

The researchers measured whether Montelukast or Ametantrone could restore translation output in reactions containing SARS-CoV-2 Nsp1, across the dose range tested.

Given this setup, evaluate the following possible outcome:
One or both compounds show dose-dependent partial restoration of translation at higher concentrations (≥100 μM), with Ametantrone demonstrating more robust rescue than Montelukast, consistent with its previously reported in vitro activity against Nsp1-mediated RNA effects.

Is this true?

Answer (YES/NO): NO